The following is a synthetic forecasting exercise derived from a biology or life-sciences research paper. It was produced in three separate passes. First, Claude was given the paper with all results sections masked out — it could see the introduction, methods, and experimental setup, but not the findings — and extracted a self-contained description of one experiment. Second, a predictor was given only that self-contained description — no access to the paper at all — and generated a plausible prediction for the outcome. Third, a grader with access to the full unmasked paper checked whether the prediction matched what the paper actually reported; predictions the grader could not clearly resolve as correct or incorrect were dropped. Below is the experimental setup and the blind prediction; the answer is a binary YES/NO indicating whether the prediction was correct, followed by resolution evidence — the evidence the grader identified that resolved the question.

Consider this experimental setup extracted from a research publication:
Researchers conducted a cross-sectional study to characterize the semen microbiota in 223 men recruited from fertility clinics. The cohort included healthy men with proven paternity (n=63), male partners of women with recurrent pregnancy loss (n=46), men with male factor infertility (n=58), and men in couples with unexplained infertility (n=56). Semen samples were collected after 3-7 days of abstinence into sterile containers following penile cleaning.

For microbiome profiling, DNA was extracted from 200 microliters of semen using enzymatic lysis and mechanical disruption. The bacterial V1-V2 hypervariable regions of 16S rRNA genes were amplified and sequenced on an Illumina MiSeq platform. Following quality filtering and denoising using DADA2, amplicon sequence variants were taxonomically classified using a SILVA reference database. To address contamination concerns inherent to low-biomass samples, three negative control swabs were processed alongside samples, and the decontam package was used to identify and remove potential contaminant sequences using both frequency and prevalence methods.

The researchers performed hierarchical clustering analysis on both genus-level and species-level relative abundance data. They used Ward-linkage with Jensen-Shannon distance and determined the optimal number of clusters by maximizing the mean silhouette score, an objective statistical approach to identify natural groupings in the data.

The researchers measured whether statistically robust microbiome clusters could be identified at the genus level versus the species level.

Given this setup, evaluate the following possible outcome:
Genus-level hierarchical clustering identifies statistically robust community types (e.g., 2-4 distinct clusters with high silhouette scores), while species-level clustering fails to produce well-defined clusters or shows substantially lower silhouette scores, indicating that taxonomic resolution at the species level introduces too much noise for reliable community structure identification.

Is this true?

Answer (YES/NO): YES